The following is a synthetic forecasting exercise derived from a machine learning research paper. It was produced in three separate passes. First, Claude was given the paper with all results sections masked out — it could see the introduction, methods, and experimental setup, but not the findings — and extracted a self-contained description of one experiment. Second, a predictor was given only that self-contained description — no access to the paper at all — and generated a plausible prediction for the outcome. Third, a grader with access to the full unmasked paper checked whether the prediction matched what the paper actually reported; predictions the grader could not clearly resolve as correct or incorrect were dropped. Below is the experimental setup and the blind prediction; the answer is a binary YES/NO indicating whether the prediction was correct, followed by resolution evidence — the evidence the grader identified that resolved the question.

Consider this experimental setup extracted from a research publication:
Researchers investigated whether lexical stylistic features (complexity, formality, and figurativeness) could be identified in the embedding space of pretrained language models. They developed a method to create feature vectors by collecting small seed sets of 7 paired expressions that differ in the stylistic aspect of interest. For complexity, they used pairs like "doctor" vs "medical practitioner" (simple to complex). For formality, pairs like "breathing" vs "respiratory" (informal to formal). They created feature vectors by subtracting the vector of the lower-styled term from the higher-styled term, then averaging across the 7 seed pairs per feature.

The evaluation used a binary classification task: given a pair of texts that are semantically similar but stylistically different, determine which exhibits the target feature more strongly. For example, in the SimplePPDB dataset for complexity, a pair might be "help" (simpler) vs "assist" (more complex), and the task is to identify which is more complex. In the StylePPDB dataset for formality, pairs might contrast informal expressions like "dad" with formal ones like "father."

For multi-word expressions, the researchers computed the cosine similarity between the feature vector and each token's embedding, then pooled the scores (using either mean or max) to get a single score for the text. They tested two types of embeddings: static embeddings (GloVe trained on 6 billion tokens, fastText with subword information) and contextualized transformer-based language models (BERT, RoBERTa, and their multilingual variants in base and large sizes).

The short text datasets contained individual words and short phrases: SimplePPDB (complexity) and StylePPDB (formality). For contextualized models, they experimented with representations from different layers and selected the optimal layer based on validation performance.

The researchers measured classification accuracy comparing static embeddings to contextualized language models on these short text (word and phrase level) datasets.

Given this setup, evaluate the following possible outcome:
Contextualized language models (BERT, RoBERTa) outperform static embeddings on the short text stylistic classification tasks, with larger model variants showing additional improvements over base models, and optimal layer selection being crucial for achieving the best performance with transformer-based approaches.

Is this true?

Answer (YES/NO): NO